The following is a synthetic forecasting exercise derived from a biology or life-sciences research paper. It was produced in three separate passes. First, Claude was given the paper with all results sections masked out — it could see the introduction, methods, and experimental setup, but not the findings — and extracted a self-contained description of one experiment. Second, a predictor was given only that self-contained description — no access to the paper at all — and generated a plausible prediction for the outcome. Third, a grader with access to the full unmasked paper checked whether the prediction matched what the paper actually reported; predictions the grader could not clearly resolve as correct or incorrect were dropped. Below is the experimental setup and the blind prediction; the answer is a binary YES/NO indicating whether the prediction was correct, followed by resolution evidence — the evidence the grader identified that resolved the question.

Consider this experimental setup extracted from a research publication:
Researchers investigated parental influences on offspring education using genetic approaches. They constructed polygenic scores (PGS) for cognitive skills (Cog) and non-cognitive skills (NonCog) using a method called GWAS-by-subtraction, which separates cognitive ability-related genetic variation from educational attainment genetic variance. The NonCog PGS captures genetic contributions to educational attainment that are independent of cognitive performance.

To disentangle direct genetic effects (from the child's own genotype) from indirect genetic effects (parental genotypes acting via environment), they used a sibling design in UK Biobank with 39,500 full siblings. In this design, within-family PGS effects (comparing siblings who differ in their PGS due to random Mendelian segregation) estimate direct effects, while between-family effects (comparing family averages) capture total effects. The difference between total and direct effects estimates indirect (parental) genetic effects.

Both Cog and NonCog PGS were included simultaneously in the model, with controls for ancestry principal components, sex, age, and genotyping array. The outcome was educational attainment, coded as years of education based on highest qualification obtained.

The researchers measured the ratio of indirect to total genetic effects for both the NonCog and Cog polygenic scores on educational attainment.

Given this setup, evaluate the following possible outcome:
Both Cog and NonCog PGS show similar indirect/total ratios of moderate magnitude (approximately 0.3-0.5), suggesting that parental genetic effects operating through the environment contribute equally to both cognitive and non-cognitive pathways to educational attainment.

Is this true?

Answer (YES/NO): YES